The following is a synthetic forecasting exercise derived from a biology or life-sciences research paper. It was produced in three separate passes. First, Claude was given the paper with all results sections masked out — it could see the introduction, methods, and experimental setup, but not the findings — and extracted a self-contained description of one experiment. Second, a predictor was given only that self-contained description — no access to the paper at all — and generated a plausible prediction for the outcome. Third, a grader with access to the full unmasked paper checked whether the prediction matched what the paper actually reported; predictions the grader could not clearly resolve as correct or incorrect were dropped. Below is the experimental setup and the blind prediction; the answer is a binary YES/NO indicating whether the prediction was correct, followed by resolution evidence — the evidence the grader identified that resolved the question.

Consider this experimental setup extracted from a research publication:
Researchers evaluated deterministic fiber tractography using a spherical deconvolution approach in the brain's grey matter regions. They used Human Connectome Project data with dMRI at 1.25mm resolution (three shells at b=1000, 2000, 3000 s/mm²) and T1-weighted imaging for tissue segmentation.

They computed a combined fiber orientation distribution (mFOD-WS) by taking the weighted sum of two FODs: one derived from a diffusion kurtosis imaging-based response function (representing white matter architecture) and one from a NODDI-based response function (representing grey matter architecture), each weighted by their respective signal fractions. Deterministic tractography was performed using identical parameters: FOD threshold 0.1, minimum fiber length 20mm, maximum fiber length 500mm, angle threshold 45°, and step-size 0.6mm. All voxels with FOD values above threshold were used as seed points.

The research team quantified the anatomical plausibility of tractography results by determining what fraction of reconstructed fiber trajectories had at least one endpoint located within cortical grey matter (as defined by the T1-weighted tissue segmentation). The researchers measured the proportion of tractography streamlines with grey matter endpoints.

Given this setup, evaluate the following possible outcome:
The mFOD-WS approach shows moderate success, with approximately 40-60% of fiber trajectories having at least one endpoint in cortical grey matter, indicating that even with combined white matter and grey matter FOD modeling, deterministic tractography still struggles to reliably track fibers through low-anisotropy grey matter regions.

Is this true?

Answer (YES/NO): YES